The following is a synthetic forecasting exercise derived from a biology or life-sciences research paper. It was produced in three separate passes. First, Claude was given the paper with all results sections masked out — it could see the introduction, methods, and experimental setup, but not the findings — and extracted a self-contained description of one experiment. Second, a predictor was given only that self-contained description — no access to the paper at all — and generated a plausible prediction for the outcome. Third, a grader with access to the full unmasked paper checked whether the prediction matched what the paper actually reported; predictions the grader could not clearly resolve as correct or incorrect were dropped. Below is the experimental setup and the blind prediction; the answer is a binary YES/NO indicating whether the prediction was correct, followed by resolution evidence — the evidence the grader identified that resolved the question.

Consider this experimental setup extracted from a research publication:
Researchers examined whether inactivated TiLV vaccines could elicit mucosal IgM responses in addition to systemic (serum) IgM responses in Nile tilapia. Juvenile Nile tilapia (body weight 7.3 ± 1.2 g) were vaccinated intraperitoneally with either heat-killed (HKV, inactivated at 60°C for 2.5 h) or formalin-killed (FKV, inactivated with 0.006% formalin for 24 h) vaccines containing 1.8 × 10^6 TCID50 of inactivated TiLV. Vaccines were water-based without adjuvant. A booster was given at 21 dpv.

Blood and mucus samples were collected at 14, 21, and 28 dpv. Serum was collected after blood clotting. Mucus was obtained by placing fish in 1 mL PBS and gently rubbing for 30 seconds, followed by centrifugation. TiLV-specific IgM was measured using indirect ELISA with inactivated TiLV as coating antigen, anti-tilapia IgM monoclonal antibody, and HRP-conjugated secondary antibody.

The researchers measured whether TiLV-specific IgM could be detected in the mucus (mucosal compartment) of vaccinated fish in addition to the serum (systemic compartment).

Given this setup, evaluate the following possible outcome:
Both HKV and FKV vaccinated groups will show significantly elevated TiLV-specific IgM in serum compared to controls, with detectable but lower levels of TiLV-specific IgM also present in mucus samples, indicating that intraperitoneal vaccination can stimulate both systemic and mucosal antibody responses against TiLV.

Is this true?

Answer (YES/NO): YES